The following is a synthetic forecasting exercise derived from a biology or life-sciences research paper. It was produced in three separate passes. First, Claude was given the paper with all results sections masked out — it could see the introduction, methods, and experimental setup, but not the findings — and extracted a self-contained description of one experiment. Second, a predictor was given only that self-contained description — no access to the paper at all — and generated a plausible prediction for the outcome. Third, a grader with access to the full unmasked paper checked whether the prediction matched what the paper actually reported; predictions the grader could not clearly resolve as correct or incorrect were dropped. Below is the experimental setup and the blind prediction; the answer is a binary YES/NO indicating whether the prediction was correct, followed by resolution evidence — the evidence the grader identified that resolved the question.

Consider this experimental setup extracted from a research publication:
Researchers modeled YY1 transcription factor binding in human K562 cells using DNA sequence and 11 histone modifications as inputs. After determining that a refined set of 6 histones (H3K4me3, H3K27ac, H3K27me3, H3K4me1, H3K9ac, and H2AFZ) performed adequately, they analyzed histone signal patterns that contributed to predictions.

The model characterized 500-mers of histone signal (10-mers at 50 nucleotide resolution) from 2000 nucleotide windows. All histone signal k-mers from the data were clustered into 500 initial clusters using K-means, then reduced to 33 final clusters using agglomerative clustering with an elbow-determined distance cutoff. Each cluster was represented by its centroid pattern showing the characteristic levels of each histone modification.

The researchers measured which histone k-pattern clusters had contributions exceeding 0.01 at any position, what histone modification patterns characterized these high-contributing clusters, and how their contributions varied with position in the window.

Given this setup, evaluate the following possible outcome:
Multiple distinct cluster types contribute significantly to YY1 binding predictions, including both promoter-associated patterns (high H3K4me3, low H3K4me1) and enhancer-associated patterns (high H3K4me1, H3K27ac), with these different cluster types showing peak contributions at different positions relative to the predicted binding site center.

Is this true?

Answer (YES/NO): NO